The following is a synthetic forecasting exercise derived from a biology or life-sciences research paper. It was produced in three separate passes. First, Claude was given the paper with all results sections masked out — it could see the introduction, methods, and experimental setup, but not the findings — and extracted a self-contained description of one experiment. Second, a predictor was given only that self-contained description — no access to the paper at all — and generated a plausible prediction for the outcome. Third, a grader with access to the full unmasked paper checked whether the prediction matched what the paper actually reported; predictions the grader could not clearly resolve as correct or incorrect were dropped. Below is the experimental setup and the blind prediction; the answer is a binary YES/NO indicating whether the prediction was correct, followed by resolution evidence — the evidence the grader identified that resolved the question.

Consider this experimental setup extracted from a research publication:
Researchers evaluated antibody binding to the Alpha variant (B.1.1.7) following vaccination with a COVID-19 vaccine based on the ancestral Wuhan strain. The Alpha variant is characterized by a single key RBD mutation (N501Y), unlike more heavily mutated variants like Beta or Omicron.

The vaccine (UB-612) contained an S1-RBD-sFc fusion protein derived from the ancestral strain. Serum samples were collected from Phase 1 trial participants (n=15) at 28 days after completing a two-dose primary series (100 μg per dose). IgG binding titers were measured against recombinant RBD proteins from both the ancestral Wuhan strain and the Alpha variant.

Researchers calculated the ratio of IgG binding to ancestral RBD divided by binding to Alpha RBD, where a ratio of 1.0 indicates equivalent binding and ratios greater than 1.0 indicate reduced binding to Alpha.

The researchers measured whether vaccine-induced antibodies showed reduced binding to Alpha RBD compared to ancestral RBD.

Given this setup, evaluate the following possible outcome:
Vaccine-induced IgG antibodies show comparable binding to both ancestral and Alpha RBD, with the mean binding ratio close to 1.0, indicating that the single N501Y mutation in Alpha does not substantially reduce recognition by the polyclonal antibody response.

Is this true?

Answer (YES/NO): YES